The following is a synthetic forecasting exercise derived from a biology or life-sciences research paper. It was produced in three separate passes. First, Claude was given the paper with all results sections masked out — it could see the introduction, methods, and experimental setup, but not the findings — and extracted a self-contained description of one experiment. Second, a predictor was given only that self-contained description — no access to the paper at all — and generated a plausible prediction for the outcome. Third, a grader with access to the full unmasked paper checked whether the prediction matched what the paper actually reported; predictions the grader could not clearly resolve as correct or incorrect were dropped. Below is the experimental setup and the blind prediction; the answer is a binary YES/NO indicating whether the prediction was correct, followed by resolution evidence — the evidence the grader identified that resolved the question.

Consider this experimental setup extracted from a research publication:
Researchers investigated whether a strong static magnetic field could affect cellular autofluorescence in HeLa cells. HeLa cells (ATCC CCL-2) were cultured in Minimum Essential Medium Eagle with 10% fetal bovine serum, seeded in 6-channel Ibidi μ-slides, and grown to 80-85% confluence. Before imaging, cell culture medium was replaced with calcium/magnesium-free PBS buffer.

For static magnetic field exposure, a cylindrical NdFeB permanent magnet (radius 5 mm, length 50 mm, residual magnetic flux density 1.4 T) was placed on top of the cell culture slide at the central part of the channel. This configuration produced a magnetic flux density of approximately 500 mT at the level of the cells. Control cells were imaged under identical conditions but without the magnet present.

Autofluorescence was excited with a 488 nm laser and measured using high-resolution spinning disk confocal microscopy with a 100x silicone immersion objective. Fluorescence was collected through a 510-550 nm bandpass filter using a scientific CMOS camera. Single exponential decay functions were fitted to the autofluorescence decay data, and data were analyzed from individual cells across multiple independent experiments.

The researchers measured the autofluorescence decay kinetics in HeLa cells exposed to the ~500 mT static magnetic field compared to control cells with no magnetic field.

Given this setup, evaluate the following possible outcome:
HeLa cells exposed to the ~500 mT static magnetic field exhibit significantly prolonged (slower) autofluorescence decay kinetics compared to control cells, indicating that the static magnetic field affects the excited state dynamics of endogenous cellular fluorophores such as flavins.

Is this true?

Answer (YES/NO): NO